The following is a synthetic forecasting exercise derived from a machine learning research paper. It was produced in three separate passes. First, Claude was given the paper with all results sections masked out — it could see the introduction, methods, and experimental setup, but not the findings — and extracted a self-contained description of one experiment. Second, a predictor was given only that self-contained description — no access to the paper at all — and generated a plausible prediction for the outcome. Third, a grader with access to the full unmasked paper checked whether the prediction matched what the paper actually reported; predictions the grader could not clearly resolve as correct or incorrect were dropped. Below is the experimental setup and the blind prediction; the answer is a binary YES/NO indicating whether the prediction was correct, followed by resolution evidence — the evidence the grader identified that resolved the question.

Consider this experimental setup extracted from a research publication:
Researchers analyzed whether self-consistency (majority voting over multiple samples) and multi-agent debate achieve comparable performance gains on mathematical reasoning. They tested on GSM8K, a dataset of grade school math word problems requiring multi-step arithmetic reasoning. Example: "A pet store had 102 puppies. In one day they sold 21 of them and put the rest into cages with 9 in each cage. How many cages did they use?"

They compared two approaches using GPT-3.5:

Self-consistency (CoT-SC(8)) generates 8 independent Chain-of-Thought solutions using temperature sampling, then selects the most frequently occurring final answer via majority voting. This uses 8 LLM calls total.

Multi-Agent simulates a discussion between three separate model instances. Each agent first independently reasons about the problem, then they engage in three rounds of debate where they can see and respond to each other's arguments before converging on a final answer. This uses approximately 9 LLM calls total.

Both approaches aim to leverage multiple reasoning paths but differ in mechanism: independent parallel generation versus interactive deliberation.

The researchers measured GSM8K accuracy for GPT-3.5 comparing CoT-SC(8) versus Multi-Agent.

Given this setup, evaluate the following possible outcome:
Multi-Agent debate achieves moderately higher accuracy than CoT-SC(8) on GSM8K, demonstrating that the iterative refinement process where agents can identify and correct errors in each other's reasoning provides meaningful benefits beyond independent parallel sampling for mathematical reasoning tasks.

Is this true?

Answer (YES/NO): NO